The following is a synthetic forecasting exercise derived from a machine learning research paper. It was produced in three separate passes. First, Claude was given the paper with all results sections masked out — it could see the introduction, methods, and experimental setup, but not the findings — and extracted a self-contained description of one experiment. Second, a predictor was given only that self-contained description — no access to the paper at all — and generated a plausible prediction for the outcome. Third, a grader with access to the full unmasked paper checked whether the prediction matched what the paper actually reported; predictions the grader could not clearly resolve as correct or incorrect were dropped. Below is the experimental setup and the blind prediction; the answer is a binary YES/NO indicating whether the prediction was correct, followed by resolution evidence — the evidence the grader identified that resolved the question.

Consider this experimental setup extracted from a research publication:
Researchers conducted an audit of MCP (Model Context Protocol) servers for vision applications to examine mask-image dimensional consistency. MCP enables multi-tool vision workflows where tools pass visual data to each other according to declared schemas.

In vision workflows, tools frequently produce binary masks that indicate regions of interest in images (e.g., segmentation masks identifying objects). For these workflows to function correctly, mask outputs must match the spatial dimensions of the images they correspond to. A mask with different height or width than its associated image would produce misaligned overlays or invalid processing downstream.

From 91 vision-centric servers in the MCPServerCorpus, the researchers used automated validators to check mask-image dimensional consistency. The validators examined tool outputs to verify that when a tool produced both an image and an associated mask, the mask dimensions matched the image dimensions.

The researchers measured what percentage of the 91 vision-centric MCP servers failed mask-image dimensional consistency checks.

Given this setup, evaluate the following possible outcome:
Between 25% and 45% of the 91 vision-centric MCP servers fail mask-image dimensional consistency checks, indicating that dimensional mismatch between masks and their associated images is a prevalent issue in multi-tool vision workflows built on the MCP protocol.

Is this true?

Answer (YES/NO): NO